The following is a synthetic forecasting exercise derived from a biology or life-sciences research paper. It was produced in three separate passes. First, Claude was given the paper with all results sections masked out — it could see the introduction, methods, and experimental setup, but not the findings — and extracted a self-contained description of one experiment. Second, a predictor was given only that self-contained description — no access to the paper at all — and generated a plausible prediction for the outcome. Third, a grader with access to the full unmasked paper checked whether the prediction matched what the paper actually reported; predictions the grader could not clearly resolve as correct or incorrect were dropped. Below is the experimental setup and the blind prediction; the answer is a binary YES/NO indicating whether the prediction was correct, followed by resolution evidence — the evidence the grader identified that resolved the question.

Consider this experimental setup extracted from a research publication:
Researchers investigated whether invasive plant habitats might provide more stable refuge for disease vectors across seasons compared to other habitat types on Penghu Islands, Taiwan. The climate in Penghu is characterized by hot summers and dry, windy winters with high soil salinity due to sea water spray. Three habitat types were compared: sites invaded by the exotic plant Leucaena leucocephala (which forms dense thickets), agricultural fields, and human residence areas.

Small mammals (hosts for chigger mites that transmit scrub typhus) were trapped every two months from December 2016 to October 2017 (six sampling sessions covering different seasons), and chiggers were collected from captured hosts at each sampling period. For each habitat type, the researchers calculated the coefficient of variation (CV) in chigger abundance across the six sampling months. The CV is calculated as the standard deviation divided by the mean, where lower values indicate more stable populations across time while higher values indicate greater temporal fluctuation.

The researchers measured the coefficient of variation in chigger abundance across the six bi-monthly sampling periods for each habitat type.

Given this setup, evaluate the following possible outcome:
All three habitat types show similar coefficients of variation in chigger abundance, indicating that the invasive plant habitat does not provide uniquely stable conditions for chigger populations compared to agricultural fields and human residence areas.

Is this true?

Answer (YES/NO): NO